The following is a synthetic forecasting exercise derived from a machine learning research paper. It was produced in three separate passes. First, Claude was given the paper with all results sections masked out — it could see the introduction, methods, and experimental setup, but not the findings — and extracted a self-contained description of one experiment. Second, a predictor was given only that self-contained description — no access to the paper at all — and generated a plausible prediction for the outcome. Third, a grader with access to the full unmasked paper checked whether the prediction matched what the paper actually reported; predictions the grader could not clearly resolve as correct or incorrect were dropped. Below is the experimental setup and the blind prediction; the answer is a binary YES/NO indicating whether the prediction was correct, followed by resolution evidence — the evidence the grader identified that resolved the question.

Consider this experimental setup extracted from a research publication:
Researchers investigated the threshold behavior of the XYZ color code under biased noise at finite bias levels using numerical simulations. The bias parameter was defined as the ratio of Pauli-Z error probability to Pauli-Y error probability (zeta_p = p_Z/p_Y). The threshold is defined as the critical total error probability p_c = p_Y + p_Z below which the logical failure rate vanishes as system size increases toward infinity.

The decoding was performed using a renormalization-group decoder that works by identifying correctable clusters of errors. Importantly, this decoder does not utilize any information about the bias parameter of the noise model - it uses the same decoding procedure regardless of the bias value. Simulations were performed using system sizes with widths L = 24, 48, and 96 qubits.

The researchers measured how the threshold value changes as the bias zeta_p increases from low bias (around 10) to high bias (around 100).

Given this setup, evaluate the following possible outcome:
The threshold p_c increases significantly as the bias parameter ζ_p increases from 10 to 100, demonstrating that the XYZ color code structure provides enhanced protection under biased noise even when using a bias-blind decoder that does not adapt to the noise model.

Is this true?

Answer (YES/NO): NO